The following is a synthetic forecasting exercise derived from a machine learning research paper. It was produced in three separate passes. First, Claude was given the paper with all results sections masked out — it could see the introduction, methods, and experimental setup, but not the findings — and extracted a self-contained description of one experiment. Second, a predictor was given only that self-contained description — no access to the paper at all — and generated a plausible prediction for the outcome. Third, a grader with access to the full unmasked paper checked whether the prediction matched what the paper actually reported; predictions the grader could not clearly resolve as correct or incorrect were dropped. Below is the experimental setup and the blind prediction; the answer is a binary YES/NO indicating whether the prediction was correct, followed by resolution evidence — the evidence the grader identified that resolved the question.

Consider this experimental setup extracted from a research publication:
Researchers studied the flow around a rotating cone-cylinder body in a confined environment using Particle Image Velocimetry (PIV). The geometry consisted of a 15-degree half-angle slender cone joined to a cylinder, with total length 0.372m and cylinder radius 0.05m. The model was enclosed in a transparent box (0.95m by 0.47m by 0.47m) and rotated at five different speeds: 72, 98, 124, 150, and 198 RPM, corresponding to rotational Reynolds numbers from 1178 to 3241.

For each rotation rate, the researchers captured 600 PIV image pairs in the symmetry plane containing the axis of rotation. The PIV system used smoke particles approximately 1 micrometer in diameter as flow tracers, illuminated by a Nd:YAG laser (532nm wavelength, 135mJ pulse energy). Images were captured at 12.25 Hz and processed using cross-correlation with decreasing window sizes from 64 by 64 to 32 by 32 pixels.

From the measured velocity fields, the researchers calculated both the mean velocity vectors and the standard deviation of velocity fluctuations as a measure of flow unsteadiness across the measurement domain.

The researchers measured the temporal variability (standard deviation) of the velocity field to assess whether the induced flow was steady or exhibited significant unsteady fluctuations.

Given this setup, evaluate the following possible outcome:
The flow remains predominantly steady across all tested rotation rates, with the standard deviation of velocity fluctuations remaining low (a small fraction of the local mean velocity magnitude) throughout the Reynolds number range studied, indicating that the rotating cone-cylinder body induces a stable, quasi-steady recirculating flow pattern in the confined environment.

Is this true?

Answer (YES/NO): NO